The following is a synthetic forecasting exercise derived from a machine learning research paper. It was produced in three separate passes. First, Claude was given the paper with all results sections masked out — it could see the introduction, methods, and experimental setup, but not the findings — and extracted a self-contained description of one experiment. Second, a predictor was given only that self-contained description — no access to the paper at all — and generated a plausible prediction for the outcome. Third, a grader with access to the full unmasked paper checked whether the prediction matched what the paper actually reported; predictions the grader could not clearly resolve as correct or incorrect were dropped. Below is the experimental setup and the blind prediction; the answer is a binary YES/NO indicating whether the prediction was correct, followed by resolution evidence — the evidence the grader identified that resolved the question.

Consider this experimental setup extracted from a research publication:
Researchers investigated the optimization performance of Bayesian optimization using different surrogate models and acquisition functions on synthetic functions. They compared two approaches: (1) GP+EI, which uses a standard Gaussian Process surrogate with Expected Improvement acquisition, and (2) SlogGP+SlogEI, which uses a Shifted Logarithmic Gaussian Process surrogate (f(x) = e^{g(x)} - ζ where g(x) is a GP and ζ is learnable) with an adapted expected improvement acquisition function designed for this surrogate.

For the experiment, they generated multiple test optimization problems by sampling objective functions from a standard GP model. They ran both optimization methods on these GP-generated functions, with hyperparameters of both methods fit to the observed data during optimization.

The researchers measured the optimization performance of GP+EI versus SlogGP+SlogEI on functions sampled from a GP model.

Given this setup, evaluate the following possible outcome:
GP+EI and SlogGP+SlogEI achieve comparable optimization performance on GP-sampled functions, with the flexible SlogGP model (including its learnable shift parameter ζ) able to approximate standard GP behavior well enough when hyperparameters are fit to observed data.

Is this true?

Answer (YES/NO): YES